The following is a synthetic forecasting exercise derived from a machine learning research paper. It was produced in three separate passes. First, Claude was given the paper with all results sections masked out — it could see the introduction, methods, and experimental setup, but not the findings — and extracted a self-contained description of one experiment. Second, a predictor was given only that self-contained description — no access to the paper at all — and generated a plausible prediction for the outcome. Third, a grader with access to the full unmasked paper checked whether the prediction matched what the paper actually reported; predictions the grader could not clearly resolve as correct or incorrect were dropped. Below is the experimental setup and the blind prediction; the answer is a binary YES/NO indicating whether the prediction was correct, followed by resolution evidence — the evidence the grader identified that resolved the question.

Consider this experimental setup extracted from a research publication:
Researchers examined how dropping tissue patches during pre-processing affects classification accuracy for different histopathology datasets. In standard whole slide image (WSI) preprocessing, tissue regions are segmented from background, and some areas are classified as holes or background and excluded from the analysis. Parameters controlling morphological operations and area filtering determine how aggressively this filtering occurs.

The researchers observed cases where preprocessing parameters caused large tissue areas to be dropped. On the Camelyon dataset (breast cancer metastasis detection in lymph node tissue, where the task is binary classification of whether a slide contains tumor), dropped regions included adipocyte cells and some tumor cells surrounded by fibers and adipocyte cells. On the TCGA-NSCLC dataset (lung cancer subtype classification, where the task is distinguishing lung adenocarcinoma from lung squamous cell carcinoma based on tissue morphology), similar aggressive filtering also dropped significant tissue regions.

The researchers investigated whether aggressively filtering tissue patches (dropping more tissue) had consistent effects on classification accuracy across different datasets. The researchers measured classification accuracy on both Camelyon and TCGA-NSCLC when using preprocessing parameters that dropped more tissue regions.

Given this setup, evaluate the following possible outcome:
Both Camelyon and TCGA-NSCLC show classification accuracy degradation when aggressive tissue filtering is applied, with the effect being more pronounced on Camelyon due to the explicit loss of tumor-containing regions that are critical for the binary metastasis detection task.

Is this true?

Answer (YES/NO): NO